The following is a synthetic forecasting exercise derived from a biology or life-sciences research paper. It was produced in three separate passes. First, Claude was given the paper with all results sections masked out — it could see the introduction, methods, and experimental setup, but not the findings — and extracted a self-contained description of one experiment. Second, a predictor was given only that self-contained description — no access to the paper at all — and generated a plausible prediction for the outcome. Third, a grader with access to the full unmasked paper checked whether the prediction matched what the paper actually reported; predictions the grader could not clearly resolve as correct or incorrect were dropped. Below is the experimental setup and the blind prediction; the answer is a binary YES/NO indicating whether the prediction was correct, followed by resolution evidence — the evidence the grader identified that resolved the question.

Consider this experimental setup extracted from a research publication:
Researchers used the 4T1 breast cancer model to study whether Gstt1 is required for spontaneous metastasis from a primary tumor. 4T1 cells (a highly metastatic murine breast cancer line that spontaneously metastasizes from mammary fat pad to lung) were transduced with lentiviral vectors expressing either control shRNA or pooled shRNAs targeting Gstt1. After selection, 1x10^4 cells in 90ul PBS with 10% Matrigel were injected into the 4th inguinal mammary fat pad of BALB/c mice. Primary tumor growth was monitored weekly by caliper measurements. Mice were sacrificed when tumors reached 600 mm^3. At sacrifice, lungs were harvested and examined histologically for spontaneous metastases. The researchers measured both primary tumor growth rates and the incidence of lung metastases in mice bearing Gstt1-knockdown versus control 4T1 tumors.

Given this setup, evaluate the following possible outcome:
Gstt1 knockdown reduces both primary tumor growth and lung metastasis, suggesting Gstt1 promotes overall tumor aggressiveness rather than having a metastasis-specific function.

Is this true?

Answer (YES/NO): NO